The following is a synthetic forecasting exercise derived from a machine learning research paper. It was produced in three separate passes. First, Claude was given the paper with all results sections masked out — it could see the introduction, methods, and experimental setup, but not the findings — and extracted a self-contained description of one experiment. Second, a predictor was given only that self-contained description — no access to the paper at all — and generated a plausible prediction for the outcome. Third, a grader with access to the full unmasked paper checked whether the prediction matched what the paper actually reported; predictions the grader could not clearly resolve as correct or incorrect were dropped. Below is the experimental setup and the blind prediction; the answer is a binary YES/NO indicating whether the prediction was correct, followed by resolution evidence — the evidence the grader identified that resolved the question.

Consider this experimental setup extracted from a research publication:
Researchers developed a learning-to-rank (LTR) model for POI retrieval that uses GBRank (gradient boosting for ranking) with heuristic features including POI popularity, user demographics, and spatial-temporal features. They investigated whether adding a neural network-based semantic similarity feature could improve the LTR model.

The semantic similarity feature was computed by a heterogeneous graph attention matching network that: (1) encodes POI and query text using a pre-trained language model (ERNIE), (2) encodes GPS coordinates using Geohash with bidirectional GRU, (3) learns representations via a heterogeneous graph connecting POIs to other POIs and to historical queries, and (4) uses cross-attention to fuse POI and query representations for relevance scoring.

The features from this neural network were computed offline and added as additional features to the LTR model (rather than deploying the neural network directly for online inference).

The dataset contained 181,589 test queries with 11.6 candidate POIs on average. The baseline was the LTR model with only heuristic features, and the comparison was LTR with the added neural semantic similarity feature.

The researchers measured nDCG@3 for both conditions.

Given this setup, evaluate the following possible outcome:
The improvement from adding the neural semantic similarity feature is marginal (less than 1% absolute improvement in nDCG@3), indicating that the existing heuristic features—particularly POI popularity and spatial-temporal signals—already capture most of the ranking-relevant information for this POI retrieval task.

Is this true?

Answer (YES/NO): NO